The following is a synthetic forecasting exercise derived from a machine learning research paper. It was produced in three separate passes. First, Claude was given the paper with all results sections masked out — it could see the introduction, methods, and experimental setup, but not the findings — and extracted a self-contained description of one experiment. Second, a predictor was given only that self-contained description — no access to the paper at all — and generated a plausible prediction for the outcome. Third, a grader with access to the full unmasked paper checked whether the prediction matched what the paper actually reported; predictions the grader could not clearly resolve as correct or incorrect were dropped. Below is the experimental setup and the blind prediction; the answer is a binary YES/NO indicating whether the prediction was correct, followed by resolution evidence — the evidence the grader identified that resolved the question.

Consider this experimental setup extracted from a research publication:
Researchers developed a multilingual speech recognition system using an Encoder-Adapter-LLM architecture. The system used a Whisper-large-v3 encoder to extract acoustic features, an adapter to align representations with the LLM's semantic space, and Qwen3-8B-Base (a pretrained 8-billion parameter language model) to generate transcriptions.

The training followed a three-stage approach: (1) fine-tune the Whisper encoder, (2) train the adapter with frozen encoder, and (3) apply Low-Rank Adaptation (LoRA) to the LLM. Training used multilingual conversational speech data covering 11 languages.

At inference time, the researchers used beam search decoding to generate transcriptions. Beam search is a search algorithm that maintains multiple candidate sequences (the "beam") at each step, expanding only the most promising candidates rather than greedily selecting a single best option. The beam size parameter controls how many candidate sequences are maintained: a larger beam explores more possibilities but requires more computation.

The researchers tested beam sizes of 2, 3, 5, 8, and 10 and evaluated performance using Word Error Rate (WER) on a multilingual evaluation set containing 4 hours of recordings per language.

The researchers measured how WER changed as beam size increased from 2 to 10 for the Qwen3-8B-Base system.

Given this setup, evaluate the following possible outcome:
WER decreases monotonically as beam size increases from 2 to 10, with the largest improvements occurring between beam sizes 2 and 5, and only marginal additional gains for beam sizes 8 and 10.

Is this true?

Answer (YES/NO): NO